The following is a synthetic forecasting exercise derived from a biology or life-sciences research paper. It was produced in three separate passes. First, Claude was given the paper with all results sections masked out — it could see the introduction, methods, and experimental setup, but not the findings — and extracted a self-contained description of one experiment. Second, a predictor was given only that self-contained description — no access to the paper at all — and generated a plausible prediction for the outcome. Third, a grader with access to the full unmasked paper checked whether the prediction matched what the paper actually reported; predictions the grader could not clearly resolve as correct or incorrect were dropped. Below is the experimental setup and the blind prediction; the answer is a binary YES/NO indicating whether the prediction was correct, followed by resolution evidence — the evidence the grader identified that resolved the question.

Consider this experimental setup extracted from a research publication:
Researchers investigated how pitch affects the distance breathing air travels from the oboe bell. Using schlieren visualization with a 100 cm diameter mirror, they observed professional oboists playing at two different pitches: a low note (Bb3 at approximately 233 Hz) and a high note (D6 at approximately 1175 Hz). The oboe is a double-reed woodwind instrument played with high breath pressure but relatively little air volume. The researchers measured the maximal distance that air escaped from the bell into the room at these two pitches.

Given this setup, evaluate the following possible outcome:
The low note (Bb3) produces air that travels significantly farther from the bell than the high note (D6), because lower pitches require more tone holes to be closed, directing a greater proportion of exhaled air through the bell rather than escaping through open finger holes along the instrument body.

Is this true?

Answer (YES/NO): NO